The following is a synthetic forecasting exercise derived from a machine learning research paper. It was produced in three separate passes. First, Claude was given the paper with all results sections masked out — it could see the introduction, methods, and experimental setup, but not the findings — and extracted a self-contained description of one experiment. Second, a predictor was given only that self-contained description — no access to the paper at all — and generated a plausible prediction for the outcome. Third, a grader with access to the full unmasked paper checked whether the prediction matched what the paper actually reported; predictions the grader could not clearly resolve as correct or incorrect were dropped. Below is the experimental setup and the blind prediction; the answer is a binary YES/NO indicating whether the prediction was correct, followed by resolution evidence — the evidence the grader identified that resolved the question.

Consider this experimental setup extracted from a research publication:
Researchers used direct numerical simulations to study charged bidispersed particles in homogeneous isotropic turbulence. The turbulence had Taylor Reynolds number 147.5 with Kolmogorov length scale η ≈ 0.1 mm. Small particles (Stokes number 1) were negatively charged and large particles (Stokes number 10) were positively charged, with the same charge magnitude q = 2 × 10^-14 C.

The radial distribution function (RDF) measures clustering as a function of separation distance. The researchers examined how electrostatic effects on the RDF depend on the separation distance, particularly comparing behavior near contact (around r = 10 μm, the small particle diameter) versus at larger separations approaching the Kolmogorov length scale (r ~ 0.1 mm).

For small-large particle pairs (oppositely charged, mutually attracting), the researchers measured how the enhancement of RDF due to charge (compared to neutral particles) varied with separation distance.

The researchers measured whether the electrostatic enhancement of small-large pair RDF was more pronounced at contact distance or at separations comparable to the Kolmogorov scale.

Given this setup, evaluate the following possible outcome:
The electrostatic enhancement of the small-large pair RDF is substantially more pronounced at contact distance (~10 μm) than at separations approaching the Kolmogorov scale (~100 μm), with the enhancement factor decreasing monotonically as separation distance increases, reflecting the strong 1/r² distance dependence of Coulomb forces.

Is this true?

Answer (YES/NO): YES